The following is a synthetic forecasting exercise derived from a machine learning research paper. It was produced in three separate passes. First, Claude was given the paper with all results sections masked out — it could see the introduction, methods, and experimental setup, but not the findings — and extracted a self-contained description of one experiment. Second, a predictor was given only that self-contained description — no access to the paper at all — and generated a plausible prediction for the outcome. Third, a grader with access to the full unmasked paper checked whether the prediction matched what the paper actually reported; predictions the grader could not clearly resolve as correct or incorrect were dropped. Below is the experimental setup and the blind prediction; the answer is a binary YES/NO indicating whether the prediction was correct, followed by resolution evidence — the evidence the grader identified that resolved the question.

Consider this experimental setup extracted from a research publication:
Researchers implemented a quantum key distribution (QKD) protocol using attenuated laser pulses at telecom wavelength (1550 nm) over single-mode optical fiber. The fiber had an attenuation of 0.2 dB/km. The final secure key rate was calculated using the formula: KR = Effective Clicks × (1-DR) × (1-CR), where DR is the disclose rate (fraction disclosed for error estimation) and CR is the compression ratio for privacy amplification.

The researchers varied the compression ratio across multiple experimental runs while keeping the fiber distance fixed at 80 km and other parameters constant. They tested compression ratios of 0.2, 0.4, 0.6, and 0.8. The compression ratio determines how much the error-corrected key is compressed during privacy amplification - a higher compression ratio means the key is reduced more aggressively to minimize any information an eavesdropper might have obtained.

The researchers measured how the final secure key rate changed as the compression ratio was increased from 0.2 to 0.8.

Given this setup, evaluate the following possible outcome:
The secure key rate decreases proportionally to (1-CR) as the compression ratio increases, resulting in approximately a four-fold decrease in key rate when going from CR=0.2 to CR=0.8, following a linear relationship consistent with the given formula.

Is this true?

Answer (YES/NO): YES